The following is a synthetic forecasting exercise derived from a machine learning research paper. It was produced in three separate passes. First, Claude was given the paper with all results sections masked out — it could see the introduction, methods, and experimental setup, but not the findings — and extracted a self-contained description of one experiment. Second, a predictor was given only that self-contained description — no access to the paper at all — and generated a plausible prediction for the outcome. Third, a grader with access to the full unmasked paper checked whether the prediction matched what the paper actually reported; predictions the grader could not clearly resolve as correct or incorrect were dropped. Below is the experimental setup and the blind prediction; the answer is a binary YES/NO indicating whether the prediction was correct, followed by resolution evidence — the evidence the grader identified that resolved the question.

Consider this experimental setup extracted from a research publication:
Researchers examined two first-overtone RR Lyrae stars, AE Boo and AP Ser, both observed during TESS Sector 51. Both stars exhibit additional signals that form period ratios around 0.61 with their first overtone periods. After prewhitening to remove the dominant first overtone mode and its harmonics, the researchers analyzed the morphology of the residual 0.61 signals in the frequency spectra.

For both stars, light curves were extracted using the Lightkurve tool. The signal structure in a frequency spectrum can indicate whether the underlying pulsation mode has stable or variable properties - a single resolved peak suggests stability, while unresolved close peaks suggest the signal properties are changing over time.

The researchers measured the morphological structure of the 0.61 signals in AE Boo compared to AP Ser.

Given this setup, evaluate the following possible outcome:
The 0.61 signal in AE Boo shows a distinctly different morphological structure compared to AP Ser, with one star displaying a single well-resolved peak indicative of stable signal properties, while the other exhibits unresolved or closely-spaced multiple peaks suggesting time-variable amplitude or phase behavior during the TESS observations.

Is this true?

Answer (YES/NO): YES